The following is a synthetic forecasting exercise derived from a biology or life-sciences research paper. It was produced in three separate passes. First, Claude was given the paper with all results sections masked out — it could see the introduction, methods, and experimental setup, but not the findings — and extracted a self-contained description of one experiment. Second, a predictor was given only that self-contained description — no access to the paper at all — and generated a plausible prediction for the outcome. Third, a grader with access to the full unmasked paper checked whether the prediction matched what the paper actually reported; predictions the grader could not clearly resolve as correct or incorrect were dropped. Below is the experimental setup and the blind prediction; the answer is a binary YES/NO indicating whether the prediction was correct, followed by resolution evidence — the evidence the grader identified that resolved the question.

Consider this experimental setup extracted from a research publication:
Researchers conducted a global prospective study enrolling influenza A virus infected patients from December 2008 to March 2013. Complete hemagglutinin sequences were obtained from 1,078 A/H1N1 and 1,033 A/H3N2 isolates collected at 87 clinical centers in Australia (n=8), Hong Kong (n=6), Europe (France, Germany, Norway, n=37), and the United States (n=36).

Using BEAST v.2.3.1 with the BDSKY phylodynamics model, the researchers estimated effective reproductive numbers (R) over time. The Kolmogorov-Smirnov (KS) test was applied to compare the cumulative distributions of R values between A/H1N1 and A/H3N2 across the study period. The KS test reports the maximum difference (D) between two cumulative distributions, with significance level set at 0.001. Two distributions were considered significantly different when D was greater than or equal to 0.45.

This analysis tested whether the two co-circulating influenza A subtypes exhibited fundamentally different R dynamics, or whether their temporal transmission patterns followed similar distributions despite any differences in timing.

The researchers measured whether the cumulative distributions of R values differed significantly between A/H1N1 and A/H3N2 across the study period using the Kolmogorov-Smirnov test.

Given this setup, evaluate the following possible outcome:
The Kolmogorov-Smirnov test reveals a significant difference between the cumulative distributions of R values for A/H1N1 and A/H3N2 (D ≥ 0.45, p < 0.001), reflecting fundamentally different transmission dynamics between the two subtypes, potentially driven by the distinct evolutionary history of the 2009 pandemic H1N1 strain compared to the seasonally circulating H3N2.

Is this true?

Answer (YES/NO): NO